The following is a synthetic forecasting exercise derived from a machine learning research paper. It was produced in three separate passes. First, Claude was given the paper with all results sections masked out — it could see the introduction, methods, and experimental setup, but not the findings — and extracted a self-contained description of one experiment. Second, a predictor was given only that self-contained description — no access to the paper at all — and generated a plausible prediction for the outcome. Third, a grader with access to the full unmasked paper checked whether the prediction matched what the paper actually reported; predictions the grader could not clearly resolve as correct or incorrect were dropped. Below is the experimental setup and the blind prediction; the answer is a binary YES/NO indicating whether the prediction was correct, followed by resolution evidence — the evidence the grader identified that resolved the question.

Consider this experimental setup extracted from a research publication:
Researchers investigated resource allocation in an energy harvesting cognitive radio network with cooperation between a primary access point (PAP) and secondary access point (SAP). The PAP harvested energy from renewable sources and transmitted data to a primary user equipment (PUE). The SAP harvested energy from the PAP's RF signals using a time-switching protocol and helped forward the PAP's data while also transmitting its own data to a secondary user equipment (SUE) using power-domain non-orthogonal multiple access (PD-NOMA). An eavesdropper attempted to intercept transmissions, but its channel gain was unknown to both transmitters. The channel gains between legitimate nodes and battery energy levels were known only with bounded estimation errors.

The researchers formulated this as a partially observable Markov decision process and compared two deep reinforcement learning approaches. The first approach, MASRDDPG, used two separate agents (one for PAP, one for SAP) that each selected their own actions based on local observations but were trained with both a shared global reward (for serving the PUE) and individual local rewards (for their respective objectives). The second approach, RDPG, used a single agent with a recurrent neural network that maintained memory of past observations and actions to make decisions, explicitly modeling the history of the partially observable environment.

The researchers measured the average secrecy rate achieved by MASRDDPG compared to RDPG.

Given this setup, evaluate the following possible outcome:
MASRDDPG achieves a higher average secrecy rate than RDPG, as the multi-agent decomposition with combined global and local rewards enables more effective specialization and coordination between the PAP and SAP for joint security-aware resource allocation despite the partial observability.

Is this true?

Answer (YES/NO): YES